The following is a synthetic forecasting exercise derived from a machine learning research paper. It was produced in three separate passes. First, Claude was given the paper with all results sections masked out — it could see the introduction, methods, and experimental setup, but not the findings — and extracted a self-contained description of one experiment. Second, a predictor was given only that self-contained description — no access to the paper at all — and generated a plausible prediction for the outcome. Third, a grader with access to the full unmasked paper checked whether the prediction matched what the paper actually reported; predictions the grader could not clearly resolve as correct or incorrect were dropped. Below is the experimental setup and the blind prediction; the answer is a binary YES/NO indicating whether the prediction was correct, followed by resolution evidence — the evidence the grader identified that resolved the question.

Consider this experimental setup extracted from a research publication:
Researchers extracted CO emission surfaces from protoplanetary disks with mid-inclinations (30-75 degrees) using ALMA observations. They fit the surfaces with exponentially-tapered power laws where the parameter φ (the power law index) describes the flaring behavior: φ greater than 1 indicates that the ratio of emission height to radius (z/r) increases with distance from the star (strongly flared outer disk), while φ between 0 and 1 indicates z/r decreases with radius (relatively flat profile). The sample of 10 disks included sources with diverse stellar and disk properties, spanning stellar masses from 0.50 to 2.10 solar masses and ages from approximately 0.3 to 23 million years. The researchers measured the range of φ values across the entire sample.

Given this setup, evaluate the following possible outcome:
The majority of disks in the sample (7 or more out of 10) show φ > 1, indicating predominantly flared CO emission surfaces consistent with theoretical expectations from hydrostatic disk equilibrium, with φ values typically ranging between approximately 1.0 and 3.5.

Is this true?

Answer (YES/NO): YES